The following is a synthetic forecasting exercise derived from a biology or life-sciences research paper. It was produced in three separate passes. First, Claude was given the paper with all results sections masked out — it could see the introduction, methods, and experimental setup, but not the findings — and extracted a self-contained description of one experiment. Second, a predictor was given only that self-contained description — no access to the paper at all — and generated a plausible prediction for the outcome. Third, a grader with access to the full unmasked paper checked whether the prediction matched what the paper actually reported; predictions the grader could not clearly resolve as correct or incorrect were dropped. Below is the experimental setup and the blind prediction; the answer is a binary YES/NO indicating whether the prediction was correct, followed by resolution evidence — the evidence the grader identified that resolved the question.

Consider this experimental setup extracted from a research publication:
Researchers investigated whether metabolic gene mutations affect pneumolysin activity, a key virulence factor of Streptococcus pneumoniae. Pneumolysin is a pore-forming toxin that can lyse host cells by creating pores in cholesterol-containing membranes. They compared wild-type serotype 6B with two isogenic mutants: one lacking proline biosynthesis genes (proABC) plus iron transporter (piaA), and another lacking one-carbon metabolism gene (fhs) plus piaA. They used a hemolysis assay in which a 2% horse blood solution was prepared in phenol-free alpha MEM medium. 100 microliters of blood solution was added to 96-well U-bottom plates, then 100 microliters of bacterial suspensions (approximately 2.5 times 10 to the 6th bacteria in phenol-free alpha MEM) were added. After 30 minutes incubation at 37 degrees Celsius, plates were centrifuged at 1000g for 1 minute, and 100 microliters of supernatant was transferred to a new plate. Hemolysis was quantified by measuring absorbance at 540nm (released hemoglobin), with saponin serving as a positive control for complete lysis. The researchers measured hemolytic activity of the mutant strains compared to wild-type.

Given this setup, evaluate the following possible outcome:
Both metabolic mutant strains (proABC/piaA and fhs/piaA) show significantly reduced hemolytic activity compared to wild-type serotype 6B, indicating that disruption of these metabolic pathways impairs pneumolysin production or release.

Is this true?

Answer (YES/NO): NO